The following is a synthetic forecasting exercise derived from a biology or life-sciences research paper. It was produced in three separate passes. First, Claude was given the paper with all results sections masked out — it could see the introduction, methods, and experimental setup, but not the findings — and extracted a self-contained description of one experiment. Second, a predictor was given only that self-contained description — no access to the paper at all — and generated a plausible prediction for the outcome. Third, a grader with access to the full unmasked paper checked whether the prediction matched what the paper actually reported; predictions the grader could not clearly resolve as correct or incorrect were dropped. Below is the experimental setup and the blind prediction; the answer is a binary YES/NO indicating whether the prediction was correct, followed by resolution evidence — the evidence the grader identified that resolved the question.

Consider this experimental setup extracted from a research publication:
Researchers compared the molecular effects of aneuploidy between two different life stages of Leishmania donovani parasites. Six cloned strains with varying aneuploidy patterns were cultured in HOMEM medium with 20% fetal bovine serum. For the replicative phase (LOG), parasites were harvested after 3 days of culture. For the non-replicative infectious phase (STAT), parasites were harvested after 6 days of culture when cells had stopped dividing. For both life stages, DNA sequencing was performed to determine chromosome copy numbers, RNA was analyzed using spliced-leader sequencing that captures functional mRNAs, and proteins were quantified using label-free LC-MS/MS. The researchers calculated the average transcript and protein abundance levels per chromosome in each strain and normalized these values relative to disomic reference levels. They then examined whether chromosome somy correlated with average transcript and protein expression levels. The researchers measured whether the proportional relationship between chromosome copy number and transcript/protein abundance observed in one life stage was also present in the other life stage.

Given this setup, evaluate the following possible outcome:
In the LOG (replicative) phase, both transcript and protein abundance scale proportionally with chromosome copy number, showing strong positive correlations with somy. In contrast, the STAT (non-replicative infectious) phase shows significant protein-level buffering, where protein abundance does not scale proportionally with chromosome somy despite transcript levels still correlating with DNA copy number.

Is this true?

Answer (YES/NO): NO